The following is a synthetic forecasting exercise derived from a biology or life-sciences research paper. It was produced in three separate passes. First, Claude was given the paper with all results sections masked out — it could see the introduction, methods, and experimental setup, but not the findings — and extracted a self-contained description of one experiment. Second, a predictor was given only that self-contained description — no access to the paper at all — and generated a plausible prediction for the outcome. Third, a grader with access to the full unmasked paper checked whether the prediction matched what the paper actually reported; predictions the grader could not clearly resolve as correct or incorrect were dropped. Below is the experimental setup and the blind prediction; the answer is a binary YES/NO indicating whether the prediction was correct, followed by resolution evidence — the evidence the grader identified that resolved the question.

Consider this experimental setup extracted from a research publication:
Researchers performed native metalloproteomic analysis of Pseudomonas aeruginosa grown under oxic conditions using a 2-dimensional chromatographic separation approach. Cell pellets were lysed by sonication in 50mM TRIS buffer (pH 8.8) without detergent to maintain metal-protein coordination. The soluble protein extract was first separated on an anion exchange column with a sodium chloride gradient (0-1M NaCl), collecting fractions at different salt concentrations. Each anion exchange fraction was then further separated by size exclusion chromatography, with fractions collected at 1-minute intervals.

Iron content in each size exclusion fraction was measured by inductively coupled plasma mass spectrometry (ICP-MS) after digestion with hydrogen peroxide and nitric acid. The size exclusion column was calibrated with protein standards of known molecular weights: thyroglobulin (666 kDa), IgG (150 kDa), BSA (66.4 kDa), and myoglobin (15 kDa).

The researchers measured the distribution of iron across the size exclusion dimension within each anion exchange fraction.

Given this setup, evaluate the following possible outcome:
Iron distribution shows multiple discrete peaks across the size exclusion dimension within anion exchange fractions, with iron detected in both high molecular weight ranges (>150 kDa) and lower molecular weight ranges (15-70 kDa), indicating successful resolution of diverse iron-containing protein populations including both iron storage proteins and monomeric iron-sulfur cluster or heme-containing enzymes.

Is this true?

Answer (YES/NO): YES